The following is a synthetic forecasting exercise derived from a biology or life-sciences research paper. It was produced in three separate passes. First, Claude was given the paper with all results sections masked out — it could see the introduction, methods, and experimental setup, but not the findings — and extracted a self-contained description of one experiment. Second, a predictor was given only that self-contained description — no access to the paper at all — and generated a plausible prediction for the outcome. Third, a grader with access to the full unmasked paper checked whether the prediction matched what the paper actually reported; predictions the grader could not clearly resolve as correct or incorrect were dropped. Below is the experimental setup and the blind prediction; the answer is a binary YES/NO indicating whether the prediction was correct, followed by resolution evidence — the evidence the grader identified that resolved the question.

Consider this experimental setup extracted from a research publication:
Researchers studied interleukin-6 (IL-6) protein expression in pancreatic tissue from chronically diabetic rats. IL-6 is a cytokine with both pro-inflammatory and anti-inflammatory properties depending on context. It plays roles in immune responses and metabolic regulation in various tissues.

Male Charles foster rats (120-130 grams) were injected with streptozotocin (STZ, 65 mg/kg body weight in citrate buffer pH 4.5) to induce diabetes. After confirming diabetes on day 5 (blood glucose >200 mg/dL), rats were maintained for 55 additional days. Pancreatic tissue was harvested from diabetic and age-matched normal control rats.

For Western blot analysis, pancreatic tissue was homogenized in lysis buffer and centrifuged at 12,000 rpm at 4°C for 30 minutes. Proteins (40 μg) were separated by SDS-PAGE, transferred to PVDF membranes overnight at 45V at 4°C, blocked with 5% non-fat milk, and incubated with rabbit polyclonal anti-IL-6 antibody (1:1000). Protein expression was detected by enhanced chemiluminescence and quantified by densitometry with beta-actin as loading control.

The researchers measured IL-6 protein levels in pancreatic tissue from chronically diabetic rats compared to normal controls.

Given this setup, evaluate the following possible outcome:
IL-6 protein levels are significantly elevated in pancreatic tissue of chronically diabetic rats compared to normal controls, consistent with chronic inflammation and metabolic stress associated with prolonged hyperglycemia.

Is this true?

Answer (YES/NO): YES